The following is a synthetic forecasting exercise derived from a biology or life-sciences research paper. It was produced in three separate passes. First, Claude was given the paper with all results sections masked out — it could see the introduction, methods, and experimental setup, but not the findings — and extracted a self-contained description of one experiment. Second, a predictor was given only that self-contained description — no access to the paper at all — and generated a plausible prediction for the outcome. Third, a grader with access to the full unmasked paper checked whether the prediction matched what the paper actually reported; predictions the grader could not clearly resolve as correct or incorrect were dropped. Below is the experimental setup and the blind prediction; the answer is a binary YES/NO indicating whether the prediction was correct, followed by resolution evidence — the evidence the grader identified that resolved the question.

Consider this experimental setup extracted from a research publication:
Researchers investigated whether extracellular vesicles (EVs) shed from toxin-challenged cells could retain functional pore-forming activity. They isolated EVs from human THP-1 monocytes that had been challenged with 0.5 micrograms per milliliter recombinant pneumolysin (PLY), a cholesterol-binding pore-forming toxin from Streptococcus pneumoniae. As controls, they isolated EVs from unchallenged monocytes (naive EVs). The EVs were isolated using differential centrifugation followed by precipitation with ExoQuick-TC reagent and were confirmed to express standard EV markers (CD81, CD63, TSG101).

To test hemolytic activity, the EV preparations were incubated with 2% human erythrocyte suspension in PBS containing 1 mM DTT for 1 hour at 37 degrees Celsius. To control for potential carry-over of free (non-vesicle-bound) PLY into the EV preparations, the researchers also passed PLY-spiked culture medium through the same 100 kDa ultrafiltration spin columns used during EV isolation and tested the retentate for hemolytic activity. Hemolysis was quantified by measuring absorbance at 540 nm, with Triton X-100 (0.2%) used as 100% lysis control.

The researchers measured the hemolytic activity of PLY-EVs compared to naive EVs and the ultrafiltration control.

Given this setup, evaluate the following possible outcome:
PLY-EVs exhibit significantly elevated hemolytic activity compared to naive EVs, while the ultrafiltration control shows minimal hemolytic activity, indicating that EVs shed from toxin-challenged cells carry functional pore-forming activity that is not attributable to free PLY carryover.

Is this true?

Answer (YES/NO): YES